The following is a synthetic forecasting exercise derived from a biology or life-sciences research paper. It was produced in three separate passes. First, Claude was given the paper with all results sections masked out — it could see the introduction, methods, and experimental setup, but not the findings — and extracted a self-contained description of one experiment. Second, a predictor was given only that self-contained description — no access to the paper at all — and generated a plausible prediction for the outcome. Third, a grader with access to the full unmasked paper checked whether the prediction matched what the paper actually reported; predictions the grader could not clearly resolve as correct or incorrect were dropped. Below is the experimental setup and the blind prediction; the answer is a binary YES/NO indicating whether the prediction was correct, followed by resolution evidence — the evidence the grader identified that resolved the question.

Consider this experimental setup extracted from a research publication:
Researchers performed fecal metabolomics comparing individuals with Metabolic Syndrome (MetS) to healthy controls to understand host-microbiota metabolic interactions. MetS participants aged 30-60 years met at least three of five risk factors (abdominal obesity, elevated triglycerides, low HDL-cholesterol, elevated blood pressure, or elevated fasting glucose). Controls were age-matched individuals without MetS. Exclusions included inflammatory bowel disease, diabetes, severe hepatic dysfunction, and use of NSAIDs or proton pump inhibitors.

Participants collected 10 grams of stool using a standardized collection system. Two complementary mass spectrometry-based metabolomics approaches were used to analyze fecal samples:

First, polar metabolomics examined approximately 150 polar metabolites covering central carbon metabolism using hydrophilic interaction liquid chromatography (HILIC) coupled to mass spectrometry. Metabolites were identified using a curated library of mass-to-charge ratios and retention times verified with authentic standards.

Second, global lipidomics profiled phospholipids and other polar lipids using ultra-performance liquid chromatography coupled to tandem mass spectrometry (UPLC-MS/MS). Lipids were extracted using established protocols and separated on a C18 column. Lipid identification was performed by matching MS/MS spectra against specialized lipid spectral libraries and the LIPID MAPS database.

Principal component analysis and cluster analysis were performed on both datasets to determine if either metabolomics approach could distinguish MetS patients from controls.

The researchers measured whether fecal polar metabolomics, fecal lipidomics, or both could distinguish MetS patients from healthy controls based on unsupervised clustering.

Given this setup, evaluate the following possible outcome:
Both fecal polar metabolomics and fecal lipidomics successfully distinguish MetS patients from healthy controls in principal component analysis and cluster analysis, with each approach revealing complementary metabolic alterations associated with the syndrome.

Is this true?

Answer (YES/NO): NO